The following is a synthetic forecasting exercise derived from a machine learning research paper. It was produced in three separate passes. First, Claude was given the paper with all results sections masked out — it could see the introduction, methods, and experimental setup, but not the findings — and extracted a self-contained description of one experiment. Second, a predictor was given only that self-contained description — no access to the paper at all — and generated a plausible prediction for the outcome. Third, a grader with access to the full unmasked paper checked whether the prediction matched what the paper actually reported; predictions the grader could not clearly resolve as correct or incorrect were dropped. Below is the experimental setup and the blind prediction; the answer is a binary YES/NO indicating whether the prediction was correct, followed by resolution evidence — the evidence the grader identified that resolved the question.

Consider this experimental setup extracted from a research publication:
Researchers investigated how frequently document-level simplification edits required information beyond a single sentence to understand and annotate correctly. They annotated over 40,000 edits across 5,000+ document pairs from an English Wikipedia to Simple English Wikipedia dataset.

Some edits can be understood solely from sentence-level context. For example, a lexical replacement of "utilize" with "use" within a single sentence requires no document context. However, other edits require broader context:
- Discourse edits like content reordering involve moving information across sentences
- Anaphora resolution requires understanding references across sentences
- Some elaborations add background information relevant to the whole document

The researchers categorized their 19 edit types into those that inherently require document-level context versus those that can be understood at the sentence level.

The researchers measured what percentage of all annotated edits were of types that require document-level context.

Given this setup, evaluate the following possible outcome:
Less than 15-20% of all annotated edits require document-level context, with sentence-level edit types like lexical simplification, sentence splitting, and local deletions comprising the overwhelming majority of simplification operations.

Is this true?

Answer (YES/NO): NO